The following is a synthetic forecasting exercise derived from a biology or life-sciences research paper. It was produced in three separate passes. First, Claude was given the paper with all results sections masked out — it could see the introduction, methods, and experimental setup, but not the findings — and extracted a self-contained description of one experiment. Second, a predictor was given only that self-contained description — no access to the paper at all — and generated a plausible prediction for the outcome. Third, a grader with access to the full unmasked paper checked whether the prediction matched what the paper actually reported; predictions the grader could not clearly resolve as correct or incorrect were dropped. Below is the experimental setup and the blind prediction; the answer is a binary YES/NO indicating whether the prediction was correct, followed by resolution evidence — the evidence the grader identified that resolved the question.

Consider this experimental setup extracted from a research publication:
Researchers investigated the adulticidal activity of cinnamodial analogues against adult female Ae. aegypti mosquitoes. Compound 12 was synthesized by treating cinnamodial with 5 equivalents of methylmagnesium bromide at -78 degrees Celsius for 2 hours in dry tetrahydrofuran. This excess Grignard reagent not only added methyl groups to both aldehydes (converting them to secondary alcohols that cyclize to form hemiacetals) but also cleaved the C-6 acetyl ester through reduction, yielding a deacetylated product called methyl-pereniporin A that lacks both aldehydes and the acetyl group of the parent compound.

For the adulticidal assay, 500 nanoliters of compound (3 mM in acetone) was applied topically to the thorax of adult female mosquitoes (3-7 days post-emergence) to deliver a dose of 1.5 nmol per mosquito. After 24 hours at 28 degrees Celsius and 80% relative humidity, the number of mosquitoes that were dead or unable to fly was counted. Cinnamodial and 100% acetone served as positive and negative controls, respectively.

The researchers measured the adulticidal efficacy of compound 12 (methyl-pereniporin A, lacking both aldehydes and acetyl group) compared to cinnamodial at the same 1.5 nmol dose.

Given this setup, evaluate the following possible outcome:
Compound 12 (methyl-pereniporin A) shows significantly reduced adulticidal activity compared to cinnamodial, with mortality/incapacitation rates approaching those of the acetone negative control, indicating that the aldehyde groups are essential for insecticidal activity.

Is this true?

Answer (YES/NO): YES